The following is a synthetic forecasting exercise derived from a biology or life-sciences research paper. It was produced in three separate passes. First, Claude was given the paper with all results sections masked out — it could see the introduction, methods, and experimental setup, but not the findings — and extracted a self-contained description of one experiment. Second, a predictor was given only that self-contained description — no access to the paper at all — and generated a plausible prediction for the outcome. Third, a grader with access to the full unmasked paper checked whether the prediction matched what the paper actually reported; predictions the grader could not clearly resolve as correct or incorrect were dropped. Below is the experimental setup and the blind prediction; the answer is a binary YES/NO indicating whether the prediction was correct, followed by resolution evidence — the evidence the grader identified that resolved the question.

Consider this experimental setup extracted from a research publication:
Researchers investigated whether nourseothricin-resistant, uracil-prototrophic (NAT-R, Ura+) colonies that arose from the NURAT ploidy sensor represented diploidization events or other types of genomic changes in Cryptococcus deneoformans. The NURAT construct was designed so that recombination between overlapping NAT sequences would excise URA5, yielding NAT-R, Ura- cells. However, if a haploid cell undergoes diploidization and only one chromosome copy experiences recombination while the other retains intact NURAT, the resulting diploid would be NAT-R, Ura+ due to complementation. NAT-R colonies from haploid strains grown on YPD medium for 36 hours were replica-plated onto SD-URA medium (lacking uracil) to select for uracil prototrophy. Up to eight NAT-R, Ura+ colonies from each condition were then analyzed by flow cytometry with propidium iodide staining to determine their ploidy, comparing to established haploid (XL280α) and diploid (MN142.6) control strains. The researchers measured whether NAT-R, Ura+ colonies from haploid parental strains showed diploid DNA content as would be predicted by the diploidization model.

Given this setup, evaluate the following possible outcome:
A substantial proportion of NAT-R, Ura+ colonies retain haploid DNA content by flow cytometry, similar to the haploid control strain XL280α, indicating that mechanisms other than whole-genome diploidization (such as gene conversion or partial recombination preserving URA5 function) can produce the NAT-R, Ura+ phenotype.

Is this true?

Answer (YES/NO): YES